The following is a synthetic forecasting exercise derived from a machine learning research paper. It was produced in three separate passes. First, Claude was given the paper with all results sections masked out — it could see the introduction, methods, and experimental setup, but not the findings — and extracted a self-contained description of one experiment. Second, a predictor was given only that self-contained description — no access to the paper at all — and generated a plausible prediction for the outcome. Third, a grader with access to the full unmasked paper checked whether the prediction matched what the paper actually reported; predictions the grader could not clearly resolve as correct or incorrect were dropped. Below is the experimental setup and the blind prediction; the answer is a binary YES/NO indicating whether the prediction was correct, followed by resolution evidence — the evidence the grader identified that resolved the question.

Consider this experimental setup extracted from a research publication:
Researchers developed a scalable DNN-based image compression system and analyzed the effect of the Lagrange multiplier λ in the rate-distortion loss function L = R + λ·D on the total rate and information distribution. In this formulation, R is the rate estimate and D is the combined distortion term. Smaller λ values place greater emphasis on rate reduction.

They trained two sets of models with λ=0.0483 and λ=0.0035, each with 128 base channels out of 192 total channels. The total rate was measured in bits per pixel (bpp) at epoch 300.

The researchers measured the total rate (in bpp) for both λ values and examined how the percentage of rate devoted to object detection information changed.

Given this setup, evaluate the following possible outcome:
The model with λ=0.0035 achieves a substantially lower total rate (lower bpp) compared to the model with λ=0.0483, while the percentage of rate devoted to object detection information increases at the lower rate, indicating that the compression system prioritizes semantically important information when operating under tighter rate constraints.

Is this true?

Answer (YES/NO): YES